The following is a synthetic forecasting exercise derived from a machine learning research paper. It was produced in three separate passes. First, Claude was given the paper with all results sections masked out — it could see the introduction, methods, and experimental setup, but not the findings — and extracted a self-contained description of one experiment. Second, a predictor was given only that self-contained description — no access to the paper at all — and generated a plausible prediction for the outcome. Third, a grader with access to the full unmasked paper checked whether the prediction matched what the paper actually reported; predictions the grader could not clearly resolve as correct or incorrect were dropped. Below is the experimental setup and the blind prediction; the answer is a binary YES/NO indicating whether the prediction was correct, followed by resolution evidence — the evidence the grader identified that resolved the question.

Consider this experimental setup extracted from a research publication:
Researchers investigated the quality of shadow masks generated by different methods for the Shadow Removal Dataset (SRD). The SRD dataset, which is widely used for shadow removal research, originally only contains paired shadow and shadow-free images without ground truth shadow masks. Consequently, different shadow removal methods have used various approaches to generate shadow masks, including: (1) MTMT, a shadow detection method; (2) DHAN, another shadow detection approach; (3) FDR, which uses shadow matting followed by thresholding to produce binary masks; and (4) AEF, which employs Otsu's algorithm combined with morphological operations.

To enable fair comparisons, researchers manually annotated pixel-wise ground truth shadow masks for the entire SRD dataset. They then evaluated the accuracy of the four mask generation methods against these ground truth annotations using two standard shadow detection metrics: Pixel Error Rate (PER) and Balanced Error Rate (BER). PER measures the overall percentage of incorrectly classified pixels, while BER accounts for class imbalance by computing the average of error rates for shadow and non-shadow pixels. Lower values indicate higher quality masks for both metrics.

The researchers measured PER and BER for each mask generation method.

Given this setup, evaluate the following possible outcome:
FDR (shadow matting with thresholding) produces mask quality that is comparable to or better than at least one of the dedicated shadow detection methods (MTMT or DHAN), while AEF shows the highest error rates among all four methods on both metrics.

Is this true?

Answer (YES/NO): NO